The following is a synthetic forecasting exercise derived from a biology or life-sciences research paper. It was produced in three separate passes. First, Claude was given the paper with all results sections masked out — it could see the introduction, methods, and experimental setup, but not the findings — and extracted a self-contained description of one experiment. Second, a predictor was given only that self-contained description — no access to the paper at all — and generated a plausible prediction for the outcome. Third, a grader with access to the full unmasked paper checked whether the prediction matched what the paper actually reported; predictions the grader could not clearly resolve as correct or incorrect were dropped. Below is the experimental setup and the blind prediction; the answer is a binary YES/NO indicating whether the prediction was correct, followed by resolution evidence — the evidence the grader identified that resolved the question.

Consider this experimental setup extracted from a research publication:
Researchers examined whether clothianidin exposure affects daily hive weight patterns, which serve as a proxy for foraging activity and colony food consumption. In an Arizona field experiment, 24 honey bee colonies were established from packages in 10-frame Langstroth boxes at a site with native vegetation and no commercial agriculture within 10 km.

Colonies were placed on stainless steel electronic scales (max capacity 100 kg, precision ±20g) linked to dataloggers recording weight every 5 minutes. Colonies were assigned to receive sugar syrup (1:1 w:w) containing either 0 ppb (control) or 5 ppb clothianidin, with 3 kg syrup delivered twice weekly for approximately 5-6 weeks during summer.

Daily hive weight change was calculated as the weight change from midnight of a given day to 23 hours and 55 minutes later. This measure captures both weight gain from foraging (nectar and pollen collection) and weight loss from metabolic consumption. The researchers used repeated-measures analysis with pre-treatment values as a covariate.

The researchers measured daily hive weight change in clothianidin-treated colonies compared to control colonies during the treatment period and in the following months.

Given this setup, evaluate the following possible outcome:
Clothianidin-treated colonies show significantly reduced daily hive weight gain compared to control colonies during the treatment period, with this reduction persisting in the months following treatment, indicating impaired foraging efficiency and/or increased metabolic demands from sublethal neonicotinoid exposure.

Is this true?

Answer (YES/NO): NO